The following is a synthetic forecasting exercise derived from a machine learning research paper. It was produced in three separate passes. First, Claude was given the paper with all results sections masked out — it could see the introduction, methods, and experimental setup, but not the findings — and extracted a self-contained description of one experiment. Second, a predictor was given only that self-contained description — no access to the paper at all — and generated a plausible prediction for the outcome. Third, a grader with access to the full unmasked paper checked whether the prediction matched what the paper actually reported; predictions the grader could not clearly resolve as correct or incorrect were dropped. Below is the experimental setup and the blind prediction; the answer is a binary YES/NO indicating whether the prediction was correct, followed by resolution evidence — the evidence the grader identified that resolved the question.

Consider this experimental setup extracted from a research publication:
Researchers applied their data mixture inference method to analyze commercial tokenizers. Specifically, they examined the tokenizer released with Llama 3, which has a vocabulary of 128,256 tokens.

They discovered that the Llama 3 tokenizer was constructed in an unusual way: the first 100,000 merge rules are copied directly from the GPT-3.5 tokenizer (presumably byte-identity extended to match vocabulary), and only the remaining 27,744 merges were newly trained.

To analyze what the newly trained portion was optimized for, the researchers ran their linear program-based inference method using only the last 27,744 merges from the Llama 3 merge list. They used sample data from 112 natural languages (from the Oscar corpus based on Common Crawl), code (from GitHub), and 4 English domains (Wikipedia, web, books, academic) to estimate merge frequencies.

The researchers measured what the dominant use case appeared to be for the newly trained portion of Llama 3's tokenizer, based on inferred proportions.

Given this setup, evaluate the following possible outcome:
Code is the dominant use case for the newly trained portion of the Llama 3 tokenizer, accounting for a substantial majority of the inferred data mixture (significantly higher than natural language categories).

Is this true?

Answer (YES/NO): NO